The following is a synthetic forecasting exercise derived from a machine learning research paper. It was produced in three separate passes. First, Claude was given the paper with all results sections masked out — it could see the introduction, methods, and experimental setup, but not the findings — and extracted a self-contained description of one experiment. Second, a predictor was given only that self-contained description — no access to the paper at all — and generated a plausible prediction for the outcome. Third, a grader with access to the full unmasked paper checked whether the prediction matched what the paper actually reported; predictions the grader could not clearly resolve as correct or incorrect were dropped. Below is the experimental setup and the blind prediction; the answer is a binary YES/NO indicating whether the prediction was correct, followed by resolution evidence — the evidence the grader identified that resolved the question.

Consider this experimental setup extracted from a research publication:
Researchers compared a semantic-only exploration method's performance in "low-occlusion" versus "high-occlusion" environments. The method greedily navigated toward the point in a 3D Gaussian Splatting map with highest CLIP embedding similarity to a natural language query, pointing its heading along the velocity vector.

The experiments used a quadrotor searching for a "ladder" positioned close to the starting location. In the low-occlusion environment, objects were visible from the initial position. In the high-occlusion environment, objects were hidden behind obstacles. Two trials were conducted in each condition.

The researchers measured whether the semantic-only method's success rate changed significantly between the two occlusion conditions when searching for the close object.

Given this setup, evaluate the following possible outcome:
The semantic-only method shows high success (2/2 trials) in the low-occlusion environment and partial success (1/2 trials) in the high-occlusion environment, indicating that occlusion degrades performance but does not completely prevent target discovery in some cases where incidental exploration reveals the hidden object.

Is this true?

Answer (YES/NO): YES